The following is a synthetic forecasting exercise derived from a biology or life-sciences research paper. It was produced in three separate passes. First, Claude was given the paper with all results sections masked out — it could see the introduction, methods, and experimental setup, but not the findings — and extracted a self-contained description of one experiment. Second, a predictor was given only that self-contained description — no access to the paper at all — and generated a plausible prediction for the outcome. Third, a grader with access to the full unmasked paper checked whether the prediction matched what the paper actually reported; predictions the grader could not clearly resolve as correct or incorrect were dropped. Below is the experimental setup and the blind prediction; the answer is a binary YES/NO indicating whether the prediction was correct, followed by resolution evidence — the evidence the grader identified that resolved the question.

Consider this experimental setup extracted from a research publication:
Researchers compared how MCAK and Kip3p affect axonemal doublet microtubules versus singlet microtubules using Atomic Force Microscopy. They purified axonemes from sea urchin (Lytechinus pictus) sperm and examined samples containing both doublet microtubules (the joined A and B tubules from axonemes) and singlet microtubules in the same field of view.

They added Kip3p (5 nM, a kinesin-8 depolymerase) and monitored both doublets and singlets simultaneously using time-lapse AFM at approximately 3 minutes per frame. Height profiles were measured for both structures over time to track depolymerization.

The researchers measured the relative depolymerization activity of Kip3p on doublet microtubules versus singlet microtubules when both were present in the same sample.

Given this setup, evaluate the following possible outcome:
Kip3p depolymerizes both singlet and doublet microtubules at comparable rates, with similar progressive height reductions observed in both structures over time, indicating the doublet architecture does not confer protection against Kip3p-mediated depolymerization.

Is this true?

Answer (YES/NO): NO